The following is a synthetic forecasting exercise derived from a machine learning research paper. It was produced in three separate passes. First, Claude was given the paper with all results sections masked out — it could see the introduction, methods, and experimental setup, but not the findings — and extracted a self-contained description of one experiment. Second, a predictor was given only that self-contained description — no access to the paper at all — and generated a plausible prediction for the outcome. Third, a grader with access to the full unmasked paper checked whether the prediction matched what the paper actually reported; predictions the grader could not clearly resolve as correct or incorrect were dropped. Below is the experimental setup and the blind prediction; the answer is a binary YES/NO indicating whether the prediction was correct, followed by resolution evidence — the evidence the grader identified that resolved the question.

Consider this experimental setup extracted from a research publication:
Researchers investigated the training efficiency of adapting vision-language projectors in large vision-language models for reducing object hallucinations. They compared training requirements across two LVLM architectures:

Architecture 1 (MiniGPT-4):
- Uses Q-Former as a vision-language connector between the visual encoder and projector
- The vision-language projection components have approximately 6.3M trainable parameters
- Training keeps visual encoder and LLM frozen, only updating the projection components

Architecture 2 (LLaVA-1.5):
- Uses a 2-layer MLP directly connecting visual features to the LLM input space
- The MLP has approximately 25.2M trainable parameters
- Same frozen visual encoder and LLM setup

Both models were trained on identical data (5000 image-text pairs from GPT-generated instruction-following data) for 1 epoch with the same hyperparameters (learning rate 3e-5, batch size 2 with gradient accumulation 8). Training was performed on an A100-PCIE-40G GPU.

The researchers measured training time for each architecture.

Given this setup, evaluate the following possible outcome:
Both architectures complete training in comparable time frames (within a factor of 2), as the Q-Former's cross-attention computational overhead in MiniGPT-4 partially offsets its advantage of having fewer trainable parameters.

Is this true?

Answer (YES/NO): YES